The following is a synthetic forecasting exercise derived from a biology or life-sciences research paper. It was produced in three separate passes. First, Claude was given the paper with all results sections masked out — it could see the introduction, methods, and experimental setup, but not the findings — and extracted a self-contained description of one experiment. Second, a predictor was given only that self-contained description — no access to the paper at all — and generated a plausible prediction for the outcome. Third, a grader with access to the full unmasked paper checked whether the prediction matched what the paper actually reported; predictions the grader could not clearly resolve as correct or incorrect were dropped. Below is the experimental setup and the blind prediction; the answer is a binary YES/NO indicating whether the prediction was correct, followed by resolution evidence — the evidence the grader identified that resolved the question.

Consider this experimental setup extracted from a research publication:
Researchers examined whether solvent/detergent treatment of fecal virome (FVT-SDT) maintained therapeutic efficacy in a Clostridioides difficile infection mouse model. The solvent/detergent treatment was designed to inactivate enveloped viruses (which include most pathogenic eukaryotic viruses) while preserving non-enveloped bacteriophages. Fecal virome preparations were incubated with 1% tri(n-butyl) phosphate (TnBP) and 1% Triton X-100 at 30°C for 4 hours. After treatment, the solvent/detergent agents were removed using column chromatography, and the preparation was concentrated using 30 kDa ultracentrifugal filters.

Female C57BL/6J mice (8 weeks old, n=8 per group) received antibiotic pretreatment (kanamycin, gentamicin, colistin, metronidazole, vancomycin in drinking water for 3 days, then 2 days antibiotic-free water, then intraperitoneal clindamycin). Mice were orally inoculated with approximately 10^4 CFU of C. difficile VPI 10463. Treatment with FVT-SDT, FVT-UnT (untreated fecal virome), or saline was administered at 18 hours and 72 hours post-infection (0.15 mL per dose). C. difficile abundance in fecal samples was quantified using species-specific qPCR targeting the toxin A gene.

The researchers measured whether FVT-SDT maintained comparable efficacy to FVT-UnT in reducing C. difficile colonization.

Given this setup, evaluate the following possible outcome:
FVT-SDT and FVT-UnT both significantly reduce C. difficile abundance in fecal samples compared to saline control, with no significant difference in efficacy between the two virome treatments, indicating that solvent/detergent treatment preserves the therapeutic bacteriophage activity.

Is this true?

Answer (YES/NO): NO